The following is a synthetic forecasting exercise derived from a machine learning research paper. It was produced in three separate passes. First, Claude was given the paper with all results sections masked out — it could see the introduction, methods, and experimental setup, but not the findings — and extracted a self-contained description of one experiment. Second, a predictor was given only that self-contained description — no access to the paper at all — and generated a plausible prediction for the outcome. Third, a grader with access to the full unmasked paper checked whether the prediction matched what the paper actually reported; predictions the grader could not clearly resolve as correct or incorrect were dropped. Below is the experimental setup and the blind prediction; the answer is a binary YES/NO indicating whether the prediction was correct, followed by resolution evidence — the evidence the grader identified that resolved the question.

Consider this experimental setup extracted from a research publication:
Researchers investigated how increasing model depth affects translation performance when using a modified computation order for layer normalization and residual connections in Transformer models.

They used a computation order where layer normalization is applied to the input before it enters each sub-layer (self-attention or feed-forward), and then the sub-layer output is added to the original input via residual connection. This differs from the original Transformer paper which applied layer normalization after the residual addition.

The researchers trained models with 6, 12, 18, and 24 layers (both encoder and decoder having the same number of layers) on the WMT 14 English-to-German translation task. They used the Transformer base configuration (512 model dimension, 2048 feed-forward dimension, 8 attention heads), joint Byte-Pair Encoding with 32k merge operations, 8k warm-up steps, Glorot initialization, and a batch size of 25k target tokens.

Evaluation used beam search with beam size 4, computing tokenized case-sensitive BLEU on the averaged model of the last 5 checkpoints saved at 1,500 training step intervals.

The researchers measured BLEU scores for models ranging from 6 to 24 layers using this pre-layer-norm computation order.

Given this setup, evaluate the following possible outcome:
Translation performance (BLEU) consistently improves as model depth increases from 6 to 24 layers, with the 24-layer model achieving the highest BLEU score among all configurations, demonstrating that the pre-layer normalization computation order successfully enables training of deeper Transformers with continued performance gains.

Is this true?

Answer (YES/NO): YES